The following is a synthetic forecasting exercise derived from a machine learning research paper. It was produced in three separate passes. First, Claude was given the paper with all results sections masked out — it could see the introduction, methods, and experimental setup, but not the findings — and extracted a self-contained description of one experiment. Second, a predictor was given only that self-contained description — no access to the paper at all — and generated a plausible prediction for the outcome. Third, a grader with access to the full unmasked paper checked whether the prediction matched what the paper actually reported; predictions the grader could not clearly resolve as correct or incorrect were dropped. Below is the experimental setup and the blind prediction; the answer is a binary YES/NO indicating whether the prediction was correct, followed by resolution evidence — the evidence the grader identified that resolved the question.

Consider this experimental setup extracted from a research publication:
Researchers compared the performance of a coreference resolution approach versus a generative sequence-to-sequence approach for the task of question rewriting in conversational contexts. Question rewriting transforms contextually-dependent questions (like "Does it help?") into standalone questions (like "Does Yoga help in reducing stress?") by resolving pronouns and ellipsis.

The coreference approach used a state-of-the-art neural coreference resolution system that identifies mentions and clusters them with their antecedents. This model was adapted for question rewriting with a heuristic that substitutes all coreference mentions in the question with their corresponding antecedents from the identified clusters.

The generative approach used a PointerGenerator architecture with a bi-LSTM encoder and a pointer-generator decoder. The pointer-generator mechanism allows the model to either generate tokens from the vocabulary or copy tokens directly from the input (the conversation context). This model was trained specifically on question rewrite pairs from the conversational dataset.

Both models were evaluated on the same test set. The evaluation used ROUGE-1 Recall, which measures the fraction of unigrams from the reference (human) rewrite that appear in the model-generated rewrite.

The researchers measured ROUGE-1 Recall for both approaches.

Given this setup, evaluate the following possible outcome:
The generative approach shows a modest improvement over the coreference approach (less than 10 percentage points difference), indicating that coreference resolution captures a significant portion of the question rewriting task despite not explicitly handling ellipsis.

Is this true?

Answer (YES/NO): NO